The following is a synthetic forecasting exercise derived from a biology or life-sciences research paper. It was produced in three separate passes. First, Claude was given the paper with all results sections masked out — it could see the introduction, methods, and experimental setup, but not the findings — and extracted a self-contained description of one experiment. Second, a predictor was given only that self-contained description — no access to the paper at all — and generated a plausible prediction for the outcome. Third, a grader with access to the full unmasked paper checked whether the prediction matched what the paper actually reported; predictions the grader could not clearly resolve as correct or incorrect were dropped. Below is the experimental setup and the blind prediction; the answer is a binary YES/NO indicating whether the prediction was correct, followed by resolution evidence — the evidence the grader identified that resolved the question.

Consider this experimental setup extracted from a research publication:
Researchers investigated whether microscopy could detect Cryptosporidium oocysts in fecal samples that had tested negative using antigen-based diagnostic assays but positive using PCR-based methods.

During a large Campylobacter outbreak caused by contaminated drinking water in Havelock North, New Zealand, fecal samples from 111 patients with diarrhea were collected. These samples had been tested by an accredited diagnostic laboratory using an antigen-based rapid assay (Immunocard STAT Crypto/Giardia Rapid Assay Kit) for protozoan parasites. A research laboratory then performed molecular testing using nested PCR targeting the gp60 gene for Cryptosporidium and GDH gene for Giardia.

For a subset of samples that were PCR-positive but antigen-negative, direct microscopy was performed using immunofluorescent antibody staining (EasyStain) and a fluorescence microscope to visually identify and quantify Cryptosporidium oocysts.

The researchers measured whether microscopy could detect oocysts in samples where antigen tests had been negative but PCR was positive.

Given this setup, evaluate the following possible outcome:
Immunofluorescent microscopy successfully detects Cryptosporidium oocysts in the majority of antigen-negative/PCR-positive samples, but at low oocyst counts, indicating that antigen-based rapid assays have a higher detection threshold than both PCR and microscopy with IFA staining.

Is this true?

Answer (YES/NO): NO